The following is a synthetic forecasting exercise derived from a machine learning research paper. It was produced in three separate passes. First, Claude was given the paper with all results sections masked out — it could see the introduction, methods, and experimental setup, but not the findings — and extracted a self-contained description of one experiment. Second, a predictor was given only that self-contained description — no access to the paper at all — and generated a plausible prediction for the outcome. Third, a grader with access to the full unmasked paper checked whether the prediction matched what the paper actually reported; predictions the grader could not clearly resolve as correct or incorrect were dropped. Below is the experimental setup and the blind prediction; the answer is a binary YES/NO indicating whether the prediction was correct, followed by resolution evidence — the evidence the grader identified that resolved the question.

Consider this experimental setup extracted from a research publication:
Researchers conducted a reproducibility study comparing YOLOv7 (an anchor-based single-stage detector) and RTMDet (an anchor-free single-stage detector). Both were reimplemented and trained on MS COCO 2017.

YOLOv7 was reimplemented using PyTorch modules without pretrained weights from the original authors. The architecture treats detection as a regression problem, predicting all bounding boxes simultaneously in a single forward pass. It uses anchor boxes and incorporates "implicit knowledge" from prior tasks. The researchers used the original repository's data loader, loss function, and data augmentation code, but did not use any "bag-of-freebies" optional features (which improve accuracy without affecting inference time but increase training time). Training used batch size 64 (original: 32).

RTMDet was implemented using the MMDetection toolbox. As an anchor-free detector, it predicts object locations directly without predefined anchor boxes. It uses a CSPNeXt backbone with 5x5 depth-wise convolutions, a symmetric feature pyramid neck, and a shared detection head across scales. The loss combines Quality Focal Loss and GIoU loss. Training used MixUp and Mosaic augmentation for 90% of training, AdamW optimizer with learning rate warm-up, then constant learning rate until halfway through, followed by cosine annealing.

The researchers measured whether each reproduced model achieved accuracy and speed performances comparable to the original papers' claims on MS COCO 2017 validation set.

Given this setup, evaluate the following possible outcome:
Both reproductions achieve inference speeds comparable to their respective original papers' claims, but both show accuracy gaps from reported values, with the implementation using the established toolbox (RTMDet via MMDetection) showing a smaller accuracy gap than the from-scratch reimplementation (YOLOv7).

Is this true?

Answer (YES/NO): NO